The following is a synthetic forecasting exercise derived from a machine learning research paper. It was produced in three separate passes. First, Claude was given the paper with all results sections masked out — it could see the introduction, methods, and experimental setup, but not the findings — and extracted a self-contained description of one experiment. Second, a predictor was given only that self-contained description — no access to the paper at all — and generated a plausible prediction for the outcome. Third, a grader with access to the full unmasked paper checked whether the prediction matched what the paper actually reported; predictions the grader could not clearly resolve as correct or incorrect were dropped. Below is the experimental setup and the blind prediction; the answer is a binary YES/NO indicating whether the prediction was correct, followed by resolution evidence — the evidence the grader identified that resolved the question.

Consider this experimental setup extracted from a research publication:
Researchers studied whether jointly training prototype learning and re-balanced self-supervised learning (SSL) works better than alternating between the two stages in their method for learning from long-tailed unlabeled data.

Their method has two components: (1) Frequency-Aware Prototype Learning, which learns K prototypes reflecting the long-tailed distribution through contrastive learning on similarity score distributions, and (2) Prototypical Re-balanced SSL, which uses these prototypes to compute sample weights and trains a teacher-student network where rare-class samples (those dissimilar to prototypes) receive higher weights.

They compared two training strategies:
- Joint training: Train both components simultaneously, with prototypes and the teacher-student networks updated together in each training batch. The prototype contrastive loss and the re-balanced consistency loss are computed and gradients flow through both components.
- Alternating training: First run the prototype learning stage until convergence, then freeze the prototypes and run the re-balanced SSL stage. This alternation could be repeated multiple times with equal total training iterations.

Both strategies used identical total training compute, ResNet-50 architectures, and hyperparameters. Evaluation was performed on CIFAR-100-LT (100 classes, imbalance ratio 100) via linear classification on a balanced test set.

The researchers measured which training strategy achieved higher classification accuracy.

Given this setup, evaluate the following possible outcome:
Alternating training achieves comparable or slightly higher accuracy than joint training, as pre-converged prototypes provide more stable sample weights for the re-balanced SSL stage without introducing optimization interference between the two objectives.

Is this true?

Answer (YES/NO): NO